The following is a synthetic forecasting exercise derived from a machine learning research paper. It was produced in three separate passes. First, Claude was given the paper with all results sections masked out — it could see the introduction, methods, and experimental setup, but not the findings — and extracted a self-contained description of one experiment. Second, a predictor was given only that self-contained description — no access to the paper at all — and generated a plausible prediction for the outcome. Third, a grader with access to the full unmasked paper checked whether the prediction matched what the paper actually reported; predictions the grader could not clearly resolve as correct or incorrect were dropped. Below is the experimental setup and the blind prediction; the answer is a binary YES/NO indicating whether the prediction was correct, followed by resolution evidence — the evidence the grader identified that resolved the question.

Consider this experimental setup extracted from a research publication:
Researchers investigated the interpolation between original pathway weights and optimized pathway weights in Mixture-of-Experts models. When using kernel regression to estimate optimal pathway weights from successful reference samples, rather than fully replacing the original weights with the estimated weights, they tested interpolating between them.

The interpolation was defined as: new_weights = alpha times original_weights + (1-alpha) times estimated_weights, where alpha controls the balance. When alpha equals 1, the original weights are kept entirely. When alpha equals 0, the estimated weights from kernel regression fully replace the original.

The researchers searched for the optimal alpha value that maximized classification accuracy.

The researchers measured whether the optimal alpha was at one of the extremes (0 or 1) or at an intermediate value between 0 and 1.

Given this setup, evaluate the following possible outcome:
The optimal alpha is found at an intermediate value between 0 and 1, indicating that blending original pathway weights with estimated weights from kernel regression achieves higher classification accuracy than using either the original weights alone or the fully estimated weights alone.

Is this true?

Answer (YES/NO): YES